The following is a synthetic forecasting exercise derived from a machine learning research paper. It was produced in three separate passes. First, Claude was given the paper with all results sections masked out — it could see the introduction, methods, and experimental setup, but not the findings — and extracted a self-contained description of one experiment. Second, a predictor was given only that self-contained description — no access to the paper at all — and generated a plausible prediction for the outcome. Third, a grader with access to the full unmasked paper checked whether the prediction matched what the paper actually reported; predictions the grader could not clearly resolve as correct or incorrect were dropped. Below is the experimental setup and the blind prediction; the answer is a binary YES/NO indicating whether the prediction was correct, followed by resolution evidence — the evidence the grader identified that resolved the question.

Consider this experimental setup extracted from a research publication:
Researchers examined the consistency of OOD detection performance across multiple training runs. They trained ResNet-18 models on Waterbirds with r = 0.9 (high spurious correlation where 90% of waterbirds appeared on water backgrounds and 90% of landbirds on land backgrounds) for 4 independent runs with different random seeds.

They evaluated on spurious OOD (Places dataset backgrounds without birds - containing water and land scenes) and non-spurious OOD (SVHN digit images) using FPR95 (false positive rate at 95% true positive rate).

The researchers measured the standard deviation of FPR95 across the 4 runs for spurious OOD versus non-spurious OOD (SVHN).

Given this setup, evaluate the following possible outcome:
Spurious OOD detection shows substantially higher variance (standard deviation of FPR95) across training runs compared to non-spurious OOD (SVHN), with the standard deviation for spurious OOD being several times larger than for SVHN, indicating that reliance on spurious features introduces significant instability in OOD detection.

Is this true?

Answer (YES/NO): NO